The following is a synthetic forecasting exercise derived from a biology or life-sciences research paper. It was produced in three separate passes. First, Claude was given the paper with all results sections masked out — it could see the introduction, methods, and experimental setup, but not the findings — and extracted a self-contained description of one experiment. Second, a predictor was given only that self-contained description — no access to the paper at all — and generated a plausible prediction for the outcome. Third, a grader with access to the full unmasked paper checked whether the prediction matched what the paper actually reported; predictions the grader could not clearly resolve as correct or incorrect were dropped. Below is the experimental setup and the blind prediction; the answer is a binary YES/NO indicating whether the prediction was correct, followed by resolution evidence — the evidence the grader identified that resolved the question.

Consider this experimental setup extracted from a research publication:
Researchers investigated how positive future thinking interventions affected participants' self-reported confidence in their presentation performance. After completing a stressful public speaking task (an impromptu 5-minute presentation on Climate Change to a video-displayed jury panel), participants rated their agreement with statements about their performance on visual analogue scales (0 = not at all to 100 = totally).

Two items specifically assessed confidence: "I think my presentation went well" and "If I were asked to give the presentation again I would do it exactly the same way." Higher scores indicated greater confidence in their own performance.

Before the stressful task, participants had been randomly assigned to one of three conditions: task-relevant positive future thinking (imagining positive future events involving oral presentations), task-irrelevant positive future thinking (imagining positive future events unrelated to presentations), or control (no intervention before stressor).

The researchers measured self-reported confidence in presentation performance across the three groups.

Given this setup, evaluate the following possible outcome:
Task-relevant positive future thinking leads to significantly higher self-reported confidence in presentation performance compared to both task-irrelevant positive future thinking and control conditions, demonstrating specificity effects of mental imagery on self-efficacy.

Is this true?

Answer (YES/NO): NO